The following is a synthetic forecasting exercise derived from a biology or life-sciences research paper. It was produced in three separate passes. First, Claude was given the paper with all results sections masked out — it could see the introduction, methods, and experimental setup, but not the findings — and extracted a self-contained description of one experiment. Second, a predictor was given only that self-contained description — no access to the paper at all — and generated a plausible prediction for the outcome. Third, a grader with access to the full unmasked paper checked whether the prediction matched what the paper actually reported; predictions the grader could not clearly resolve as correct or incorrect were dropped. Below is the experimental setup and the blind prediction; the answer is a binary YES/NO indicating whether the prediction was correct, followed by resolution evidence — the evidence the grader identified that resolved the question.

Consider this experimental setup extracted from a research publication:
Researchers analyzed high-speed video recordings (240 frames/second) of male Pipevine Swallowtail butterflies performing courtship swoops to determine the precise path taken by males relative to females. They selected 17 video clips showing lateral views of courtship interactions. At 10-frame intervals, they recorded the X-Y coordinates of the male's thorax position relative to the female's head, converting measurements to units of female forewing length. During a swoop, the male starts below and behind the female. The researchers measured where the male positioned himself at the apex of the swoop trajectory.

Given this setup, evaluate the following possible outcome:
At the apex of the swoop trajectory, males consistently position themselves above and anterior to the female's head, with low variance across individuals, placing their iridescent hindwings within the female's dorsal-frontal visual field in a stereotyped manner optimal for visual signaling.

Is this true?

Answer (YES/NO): NO